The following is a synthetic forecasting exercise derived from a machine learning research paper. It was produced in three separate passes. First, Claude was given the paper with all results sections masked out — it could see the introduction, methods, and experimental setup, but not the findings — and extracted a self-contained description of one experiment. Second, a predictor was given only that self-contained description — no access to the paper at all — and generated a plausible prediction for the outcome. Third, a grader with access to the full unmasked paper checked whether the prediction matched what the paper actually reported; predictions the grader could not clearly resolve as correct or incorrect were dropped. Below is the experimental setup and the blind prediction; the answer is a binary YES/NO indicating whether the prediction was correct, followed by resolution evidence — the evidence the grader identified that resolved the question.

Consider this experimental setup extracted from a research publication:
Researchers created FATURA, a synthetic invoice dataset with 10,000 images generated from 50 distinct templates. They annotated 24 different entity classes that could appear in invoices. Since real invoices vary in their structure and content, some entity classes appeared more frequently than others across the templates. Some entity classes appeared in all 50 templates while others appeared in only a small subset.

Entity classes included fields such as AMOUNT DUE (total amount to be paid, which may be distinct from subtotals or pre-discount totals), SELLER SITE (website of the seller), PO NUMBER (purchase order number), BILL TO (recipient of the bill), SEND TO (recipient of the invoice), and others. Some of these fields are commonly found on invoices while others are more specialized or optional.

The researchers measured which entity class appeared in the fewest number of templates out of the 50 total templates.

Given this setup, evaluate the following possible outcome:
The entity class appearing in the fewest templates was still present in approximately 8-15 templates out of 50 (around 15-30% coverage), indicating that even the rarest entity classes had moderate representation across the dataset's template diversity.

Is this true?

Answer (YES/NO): NO